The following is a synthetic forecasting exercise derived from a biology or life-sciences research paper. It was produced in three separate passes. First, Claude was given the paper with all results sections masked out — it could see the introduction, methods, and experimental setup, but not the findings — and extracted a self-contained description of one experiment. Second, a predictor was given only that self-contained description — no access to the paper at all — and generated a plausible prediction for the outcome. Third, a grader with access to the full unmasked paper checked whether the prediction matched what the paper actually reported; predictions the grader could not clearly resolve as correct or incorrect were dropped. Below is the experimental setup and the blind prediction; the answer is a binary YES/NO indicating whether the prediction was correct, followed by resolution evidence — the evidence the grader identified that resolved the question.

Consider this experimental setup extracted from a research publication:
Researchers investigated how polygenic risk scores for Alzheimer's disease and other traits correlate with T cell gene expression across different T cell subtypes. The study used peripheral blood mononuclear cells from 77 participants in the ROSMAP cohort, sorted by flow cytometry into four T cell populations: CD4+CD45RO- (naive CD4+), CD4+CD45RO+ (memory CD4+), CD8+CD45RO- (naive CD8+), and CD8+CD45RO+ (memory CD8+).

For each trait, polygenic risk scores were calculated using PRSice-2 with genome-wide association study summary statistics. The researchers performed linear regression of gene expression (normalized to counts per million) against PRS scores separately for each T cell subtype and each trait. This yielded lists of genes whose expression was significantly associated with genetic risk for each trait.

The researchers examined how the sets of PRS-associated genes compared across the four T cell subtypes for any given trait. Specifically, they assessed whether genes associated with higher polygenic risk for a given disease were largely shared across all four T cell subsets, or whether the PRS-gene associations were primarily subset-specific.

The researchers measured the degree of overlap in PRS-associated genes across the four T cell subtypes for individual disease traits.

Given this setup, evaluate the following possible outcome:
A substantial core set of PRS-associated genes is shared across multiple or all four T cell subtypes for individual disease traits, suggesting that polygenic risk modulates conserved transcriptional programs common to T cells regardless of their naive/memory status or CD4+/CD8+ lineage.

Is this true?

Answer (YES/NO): NO